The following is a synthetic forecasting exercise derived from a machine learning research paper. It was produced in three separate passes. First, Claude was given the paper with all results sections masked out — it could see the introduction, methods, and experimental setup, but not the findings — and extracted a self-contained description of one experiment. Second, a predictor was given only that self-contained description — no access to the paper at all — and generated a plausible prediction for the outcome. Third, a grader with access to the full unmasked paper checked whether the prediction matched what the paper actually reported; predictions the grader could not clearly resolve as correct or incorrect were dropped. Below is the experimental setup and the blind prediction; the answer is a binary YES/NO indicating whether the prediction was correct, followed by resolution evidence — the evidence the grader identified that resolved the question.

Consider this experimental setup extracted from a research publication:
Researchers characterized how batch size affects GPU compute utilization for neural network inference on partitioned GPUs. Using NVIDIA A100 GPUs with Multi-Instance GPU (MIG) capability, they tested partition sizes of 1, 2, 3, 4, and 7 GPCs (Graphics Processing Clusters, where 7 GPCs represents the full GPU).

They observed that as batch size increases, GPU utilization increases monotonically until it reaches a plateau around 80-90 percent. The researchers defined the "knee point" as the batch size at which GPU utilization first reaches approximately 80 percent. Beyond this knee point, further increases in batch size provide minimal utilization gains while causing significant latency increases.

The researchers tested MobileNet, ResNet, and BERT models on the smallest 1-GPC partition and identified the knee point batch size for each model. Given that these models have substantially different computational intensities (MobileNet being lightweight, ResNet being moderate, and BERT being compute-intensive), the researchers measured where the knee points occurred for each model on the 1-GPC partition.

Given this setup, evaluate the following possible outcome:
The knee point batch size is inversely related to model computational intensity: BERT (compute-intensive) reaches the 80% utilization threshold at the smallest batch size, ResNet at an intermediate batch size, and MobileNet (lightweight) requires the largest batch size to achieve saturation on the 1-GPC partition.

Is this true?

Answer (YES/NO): YES